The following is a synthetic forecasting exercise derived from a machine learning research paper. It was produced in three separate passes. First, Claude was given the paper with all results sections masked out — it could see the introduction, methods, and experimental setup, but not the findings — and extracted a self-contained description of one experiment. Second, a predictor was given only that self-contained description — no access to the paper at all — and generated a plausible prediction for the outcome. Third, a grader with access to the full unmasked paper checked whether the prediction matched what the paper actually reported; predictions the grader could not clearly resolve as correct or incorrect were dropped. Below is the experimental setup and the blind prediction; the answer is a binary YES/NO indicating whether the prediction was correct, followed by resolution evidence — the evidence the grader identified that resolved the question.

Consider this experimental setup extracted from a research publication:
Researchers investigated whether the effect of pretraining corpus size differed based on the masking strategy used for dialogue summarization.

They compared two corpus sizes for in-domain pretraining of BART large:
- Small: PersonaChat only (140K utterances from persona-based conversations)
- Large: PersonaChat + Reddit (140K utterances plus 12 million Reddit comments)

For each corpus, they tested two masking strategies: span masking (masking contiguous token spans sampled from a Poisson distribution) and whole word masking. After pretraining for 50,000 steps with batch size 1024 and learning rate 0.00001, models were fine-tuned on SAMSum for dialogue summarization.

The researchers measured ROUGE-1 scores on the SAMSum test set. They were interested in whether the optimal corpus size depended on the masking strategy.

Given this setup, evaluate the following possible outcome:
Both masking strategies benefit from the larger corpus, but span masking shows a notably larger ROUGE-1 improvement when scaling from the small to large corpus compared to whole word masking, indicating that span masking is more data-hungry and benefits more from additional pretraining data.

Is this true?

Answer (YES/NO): NO